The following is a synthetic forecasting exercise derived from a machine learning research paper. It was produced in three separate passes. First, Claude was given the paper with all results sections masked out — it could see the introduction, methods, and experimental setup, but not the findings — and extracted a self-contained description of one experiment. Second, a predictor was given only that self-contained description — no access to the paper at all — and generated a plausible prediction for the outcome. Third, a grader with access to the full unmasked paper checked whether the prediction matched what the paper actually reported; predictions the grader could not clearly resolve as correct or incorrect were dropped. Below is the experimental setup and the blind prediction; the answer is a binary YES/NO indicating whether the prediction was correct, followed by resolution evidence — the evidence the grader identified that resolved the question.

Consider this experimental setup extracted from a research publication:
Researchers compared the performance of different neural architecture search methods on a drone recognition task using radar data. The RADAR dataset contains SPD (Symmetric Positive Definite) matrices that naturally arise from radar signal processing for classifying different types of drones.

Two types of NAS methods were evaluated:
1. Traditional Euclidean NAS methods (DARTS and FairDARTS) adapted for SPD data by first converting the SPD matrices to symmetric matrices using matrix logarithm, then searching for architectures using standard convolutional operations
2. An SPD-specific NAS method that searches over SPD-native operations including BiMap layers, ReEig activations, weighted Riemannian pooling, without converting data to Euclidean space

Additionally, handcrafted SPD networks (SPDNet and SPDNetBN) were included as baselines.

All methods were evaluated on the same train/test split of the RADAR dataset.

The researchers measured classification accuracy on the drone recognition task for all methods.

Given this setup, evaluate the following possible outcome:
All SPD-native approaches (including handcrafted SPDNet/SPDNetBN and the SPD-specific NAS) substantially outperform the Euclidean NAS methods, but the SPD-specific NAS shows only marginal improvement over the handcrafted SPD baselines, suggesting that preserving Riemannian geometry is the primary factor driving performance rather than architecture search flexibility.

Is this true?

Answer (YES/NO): NO